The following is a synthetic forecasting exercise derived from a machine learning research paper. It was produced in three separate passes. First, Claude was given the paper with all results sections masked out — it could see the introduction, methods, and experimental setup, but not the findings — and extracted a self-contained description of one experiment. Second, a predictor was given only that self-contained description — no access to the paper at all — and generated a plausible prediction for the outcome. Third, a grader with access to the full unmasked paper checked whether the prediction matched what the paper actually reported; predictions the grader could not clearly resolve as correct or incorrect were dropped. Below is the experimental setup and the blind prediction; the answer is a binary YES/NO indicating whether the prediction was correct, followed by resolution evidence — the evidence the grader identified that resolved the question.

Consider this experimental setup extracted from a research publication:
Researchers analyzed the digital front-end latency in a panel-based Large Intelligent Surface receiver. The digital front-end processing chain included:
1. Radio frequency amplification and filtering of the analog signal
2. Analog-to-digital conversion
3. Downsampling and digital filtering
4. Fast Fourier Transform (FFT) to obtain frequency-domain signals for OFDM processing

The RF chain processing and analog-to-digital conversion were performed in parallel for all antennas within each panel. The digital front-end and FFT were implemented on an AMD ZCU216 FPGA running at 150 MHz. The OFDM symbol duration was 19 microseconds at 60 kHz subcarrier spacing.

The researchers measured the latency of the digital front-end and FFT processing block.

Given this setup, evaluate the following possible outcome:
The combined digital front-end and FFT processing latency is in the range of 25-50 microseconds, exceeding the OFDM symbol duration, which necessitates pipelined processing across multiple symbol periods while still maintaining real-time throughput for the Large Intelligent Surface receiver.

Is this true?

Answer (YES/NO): YES